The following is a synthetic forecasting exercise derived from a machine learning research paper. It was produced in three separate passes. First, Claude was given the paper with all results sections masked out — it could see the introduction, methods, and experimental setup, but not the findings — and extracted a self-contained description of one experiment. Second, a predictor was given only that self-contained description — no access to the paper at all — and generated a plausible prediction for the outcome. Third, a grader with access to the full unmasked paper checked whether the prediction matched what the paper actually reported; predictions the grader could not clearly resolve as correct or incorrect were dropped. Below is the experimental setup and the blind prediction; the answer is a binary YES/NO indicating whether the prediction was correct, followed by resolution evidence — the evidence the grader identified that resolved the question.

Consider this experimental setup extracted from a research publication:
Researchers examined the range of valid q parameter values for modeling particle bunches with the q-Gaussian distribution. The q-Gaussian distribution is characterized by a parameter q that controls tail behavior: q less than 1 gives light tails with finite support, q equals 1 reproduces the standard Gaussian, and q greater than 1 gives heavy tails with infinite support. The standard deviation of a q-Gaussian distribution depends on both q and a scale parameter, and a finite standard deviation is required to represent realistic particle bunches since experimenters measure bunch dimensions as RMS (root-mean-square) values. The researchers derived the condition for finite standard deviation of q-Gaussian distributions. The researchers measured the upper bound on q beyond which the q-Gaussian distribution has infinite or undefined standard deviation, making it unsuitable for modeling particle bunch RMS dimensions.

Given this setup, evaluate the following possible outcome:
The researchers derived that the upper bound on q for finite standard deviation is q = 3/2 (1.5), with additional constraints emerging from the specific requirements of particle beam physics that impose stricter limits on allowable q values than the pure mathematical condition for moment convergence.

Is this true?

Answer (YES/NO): NO